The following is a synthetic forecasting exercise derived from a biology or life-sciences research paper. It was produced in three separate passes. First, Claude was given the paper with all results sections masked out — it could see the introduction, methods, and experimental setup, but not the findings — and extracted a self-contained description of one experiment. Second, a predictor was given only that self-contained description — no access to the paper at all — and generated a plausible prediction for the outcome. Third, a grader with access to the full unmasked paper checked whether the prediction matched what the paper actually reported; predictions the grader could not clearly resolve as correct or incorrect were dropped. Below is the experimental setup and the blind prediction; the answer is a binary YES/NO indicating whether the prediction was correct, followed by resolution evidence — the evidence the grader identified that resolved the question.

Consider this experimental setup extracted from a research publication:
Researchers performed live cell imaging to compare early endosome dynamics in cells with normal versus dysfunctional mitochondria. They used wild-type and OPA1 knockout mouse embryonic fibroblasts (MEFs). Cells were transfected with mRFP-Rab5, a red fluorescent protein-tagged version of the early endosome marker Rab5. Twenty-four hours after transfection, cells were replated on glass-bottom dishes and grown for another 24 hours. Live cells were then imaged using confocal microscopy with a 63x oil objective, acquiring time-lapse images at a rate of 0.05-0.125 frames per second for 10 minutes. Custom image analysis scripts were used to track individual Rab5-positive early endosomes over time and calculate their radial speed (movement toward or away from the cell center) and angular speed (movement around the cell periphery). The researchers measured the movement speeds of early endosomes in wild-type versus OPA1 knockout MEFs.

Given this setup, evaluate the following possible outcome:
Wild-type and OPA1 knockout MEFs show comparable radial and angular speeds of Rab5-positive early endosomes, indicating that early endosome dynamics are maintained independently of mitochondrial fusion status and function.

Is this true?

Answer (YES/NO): NO